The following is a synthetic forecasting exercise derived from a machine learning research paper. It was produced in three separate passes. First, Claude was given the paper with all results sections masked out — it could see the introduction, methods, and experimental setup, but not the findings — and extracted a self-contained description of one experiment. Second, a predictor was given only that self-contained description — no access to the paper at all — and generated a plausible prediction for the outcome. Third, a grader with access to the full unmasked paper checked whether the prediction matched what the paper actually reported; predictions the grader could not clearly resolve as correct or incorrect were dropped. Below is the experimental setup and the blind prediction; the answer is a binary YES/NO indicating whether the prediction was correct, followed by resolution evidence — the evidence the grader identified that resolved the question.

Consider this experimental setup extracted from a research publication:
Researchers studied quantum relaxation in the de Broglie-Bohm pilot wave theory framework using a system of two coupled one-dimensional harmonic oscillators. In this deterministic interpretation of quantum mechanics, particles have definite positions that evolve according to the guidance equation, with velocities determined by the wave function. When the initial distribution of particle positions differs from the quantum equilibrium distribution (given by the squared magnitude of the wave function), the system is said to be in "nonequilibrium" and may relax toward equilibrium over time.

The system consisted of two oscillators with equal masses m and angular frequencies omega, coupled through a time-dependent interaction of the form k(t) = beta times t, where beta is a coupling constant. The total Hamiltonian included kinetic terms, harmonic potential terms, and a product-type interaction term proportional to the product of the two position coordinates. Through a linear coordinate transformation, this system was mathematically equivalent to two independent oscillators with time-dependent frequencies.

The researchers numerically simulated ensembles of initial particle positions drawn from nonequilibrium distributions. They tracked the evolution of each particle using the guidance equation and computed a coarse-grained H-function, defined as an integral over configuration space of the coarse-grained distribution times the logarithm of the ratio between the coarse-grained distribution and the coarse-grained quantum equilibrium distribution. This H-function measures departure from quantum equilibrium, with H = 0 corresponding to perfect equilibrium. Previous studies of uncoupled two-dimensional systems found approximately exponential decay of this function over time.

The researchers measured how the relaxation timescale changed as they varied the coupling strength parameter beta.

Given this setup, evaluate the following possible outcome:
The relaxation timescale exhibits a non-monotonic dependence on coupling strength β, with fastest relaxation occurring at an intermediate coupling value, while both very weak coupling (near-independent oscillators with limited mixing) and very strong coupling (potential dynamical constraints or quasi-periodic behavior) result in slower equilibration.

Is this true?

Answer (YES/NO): YES